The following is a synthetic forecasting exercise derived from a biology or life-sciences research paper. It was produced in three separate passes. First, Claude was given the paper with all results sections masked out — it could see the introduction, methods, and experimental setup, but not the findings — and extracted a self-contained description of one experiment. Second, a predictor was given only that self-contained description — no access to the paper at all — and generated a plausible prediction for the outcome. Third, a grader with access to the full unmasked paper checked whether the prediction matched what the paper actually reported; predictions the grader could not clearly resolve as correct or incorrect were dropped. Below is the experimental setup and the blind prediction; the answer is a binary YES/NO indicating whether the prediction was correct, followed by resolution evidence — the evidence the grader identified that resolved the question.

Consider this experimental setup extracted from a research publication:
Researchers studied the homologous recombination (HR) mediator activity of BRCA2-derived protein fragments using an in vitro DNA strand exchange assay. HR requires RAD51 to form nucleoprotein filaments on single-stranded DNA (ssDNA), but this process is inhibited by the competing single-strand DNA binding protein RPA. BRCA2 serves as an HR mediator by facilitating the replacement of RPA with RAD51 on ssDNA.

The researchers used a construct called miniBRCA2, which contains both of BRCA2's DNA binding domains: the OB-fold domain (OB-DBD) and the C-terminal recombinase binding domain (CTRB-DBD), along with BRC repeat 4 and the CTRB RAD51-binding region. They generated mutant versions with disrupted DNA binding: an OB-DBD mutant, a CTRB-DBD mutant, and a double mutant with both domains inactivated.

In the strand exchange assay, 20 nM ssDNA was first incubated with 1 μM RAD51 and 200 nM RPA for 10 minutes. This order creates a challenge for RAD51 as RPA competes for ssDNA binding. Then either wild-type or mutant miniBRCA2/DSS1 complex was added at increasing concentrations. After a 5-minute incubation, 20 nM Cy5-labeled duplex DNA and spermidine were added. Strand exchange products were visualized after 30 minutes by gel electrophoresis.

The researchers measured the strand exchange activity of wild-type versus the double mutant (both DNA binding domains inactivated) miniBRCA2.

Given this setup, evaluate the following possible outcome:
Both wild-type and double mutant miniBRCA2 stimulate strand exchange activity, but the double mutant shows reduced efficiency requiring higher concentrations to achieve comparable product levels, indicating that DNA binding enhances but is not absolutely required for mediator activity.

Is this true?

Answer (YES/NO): NO